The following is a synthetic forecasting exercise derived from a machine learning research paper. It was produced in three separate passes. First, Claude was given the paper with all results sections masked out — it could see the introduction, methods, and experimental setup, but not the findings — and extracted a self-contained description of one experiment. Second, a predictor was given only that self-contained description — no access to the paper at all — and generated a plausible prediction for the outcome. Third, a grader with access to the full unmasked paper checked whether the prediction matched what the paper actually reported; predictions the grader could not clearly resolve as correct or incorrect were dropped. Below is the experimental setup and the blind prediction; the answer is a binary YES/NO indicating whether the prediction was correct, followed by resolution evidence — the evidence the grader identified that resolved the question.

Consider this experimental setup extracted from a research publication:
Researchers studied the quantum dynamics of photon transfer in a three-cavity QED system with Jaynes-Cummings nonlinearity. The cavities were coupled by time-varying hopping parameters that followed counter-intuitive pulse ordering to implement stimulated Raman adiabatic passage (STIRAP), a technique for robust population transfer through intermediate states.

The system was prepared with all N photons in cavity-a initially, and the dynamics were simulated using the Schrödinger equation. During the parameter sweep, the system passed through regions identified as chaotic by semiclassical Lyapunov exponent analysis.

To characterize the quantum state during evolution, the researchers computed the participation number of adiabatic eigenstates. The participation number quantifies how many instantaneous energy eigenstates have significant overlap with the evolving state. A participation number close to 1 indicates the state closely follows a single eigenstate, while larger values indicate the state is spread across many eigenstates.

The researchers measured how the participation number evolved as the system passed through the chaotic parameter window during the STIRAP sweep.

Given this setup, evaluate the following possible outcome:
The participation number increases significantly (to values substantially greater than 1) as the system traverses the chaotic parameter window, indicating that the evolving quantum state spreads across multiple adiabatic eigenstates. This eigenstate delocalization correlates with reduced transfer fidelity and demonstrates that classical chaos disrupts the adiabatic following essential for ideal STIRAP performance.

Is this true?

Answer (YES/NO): YES